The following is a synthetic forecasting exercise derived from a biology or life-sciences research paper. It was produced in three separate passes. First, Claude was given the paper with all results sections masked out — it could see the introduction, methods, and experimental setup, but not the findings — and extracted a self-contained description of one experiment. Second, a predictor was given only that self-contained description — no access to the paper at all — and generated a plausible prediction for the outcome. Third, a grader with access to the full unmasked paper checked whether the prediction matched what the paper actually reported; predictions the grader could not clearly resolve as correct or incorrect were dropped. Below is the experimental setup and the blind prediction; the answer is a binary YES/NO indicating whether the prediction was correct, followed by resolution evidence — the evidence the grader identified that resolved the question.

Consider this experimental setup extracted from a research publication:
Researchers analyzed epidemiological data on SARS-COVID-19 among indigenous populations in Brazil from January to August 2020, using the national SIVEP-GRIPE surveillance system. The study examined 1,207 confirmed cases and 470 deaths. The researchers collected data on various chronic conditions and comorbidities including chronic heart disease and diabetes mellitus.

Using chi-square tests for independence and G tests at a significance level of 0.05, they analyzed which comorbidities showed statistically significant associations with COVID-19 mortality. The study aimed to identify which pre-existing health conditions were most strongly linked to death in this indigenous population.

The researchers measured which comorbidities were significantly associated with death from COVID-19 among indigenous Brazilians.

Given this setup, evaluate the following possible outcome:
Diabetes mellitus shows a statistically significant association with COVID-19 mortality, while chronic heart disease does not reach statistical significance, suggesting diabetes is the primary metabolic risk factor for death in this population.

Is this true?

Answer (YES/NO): NO